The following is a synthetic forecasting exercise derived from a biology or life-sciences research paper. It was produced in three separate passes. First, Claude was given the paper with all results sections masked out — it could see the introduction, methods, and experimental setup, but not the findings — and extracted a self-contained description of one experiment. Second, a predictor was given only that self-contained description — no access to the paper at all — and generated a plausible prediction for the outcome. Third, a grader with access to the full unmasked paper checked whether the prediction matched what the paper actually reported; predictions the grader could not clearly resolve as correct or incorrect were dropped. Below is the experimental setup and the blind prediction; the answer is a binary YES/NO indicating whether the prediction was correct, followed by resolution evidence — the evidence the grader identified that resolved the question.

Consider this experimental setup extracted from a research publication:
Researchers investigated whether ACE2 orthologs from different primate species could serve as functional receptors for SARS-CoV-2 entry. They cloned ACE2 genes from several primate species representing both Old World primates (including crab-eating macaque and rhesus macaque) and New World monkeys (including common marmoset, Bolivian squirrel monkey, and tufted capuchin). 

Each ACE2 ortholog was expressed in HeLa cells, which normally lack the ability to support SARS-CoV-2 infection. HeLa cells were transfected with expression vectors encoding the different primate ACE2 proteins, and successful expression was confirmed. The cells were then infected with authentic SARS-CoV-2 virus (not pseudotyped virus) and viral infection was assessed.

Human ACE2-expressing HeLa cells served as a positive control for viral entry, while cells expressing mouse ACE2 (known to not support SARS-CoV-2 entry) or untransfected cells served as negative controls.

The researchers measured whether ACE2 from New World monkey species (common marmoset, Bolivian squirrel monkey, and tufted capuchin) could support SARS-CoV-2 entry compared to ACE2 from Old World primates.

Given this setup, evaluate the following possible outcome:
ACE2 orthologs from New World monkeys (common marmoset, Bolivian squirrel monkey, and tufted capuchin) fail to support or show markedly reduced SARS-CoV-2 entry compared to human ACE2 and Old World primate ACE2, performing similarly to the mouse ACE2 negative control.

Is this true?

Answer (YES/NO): YES